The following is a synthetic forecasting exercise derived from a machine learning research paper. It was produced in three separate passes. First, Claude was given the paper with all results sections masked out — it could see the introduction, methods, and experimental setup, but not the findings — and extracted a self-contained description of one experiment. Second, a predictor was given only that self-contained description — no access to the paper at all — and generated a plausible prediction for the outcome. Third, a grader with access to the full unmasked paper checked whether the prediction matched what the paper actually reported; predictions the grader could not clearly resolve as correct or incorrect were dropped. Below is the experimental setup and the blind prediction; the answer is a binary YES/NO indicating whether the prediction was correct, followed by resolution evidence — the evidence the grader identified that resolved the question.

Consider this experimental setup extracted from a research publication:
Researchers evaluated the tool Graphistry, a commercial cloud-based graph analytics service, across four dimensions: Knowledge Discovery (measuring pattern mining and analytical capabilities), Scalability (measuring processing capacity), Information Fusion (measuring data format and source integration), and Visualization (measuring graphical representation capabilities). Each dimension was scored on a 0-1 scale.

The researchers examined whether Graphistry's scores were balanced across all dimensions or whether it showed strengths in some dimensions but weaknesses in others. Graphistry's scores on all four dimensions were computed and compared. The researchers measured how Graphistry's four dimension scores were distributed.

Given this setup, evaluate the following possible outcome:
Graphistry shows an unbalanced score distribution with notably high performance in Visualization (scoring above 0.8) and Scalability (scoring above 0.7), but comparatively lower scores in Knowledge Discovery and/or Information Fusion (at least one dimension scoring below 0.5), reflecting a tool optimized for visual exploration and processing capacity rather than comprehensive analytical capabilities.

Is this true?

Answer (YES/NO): YES